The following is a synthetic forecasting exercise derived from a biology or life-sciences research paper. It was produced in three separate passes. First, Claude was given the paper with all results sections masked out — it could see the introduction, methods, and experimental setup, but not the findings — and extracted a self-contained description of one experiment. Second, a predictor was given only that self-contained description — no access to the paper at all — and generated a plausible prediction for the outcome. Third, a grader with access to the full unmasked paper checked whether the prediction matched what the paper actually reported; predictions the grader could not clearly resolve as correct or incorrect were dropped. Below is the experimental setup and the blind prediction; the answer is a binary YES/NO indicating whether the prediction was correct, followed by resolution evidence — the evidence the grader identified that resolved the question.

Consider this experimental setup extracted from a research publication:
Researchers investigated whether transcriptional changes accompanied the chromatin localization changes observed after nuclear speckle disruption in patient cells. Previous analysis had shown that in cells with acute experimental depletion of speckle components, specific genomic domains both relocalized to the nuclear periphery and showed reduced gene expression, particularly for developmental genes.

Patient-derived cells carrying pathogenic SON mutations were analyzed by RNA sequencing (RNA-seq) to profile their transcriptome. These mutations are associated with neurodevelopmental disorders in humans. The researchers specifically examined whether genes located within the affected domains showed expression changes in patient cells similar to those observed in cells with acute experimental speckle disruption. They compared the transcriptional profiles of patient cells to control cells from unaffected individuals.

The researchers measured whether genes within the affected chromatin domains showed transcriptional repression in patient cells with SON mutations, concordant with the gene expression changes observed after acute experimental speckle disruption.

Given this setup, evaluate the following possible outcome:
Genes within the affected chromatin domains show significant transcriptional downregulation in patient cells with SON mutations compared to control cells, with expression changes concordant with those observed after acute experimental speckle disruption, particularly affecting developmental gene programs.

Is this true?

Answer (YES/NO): YES